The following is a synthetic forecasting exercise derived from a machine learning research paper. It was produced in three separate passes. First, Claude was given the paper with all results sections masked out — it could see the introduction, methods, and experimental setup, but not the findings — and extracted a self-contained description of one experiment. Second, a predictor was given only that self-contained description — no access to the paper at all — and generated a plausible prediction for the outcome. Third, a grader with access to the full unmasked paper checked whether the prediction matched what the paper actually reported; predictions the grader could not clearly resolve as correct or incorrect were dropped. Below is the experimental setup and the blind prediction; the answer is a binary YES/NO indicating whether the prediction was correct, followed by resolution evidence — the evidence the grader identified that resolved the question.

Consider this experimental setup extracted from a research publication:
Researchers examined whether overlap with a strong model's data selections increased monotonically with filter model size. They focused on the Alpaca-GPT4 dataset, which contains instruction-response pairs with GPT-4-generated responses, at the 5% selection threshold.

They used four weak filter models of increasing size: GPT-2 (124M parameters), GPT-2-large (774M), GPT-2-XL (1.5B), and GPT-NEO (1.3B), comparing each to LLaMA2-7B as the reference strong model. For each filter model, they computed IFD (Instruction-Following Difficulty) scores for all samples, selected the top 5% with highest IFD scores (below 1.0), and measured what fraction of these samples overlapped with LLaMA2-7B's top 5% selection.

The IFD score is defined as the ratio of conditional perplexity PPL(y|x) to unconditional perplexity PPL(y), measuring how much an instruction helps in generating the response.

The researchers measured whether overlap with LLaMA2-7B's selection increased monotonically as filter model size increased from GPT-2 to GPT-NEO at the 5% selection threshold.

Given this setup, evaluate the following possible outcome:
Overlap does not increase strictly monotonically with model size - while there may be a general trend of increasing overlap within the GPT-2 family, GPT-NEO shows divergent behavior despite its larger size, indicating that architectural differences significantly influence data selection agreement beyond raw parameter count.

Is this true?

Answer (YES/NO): NO